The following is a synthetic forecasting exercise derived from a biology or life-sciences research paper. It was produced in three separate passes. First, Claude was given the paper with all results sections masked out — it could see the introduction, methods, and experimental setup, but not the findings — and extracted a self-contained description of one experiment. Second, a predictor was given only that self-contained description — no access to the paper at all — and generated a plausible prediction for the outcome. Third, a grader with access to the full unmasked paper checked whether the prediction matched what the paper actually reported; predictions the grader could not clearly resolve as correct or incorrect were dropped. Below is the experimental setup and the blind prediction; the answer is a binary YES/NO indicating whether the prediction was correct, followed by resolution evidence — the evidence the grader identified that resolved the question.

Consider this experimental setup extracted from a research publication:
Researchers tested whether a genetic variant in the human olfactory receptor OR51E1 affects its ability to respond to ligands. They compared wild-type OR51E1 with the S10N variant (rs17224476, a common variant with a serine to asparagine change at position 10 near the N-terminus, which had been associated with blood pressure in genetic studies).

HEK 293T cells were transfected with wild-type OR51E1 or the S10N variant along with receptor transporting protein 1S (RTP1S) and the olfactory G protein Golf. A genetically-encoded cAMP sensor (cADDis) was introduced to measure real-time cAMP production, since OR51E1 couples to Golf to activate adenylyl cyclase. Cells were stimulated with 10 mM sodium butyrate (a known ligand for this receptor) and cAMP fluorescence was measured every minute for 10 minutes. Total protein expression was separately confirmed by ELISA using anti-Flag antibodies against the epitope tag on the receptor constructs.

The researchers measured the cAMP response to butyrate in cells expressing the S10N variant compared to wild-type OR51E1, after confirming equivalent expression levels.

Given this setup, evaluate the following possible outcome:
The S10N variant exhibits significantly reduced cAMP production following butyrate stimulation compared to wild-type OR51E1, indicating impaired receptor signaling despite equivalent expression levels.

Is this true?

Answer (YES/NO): YES